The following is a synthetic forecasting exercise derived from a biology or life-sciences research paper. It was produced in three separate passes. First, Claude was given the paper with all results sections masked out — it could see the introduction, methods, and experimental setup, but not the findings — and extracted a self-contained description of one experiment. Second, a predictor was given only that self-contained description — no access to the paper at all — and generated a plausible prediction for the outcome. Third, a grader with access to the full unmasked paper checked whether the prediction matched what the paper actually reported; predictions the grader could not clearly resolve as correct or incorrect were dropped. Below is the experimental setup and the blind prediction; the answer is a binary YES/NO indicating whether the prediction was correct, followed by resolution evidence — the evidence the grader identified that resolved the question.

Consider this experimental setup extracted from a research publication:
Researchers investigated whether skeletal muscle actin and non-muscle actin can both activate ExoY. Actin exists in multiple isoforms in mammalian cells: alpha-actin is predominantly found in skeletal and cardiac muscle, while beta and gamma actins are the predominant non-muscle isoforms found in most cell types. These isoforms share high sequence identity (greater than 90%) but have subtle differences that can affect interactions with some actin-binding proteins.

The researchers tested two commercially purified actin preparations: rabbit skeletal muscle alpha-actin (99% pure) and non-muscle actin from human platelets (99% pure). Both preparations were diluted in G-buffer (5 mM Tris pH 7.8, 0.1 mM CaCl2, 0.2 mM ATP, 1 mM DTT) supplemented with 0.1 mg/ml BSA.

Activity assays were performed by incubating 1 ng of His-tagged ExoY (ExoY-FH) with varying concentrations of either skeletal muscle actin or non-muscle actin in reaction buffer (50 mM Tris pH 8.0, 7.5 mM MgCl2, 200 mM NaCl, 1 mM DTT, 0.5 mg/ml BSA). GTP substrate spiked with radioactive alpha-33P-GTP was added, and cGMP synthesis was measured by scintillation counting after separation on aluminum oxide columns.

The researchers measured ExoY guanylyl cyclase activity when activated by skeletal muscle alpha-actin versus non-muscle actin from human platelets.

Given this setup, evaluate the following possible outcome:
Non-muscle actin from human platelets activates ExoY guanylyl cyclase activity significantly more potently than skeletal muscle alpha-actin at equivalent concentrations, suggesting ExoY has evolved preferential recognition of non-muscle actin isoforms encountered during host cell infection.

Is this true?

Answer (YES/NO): NO